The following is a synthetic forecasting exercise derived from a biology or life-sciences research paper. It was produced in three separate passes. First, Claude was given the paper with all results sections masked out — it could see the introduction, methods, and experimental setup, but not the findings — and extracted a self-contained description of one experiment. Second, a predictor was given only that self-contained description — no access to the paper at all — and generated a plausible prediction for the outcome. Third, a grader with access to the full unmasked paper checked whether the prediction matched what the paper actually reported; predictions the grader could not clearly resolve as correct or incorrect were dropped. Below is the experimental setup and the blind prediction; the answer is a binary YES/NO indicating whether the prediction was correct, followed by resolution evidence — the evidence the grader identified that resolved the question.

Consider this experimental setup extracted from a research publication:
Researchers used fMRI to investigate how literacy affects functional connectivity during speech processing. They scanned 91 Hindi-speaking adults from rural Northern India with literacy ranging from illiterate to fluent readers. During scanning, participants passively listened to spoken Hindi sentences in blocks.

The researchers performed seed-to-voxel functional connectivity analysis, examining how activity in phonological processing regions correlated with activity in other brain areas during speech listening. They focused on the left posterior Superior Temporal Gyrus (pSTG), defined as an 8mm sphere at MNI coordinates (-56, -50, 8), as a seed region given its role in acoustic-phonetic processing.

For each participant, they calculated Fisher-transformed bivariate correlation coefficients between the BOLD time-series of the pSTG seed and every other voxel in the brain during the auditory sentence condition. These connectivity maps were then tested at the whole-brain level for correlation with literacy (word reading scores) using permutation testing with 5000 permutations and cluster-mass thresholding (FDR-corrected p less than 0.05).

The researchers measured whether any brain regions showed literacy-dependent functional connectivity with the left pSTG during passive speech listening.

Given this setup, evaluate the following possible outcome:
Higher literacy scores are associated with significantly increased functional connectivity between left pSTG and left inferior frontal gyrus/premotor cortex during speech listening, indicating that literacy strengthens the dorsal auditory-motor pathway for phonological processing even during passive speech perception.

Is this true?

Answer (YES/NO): NO